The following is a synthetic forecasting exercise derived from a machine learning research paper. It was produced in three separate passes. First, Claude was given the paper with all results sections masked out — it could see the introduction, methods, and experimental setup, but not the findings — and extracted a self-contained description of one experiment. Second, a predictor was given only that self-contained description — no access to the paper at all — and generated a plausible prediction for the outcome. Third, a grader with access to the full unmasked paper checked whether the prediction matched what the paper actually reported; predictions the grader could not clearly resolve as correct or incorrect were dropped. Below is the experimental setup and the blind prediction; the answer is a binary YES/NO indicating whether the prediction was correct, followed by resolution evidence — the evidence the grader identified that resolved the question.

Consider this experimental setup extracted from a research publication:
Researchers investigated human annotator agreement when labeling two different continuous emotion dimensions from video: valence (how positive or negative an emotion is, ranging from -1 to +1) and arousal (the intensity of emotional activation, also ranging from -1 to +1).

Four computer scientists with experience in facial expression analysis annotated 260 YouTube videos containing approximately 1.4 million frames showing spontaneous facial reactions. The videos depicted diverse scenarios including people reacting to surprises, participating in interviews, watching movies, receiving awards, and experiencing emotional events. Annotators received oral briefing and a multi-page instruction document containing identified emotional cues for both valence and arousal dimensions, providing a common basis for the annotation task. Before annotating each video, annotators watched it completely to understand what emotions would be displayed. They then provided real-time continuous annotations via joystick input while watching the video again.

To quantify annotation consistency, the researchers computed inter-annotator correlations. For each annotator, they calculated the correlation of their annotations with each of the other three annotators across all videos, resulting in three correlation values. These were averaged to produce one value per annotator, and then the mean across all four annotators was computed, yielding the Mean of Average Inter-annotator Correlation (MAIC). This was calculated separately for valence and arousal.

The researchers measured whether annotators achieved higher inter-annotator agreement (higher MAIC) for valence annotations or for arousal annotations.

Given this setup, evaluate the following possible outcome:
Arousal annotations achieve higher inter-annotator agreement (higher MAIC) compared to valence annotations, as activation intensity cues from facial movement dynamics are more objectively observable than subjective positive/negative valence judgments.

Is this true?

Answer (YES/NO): NO